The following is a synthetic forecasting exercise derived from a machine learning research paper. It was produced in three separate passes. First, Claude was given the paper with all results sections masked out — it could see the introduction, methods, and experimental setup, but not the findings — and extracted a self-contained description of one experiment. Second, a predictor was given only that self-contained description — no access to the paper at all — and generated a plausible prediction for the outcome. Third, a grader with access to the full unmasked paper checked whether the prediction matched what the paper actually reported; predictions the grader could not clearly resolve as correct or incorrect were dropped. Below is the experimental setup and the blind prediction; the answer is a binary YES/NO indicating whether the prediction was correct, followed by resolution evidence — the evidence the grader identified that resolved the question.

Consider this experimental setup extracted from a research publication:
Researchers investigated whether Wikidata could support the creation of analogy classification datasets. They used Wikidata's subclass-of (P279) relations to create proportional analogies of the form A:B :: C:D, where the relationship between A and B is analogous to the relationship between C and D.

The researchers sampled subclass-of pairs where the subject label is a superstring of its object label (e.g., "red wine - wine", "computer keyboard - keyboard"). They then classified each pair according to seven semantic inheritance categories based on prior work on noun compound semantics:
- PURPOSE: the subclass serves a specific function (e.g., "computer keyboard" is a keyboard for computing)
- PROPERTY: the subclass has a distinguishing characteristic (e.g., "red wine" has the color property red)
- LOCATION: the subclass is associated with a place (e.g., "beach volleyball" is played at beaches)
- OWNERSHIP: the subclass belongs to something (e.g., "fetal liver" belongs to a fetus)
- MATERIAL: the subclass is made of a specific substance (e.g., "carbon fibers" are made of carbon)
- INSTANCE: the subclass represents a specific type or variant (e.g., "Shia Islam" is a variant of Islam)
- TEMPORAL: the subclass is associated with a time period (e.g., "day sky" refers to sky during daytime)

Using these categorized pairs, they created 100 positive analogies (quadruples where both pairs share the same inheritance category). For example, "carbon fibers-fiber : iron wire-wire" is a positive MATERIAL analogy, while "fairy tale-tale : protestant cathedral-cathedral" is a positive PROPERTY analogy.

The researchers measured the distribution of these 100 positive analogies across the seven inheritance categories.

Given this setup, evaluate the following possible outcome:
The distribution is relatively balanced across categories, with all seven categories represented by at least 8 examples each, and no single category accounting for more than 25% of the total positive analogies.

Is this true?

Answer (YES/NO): NO